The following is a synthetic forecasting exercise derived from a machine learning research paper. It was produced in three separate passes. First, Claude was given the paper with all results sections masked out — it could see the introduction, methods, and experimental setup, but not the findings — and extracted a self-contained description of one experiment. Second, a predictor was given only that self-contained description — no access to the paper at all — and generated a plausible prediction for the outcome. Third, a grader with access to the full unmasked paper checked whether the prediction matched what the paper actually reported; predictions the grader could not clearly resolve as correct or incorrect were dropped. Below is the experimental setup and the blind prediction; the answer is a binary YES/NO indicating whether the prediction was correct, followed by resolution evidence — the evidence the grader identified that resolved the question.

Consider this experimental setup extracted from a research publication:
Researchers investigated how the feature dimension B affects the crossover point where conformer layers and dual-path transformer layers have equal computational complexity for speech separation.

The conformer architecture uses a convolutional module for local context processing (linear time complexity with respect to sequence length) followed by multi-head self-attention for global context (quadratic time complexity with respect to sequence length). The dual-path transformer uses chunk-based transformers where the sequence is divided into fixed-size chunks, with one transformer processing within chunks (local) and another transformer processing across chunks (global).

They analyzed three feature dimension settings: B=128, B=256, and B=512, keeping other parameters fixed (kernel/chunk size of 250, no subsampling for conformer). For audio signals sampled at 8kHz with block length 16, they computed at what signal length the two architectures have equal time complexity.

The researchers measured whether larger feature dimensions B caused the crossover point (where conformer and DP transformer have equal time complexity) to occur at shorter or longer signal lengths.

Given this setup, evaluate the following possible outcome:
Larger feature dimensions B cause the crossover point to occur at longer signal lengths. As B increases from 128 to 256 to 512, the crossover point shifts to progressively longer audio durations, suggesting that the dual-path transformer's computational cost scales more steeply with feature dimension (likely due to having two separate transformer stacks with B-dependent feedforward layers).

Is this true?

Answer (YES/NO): YES